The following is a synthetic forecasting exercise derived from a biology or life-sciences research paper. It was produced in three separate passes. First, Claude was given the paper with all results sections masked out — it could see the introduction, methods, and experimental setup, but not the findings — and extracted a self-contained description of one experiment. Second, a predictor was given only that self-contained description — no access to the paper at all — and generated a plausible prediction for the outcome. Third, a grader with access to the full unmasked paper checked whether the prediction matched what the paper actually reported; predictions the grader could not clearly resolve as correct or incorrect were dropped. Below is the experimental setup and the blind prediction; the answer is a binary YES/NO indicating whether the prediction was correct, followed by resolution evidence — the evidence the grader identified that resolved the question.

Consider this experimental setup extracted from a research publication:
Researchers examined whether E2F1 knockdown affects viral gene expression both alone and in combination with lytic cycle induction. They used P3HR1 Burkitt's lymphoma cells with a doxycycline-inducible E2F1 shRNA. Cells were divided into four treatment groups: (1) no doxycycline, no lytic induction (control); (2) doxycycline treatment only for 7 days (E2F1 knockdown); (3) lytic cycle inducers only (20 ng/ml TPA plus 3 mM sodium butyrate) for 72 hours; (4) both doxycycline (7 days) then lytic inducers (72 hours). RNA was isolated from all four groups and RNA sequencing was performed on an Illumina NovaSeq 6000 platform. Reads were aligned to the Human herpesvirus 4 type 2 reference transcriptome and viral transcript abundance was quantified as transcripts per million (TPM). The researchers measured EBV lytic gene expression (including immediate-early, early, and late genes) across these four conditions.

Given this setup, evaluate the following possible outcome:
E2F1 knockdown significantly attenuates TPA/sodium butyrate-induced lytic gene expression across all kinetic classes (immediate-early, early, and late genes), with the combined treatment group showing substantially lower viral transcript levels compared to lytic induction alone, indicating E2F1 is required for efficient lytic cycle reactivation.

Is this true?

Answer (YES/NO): NO